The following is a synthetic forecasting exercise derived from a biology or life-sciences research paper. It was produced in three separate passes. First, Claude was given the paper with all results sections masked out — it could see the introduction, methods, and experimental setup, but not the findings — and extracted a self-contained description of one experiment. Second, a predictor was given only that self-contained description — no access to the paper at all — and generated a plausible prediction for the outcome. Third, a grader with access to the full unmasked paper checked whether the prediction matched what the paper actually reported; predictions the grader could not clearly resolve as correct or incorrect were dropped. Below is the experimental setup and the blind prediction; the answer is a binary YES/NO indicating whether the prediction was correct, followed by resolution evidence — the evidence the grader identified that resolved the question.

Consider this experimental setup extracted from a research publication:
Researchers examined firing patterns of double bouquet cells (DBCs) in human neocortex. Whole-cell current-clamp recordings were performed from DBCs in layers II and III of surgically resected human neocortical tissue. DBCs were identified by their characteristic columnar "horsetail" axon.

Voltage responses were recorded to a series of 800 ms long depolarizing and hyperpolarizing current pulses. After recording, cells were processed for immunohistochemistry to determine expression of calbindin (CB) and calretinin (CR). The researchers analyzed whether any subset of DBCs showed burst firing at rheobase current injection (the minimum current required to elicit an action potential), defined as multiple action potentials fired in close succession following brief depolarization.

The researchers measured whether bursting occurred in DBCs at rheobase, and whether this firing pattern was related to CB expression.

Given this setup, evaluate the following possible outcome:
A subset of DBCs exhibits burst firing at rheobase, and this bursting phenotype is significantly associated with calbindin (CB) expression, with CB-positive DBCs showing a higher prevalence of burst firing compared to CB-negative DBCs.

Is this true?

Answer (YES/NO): YES